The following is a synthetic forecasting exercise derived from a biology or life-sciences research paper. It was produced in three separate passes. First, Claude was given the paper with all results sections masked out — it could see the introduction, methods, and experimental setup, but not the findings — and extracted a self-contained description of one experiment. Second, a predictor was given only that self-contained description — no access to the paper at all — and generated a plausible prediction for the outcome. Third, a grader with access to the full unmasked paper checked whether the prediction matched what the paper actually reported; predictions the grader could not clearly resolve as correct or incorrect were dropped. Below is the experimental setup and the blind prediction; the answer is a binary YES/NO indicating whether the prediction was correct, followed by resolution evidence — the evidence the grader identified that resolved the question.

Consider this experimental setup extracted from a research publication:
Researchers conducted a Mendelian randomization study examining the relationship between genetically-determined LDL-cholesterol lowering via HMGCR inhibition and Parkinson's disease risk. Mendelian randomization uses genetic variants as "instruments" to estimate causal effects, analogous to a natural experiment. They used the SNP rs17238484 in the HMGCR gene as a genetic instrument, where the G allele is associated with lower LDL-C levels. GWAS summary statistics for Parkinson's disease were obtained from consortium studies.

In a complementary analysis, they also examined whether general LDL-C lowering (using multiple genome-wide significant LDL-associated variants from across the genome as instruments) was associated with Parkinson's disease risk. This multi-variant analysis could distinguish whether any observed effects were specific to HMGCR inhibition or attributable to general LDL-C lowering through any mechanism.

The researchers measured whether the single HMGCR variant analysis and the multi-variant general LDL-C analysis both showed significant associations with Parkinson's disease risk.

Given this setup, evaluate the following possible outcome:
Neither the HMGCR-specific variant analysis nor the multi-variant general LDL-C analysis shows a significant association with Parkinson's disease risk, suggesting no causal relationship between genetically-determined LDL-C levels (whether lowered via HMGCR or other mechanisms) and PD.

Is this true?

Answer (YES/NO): NO